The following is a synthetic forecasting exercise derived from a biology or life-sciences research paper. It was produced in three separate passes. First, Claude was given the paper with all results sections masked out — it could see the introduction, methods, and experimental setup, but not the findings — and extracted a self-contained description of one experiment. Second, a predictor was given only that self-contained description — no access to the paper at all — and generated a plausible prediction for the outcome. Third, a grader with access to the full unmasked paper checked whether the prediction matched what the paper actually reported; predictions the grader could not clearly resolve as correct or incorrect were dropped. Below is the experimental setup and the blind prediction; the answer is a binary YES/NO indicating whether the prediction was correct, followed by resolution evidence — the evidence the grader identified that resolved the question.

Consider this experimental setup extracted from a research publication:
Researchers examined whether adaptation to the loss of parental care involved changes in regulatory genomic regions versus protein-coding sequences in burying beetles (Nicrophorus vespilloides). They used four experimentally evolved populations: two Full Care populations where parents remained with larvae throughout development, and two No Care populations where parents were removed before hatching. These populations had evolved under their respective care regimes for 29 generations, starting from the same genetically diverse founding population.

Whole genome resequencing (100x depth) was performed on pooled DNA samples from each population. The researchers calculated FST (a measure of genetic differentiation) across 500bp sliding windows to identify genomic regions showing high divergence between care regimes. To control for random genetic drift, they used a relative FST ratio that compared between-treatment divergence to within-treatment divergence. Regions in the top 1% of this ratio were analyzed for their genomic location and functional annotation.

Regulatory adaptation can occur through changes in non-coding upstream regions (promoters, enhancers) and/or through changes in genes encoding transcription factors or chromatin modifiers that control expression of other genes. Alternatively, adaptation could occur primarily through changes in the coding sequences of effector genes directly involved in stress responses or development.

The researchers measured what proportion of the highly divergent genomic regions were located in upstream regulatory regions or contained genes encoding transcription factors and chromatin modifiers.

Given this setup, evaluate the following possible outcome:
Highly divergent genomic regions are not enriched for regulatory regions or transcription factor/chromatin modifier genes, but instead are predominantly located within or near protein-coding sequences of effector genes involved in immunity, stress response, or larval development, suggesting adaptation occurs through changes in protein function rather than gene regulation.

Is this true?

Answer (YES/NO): NO